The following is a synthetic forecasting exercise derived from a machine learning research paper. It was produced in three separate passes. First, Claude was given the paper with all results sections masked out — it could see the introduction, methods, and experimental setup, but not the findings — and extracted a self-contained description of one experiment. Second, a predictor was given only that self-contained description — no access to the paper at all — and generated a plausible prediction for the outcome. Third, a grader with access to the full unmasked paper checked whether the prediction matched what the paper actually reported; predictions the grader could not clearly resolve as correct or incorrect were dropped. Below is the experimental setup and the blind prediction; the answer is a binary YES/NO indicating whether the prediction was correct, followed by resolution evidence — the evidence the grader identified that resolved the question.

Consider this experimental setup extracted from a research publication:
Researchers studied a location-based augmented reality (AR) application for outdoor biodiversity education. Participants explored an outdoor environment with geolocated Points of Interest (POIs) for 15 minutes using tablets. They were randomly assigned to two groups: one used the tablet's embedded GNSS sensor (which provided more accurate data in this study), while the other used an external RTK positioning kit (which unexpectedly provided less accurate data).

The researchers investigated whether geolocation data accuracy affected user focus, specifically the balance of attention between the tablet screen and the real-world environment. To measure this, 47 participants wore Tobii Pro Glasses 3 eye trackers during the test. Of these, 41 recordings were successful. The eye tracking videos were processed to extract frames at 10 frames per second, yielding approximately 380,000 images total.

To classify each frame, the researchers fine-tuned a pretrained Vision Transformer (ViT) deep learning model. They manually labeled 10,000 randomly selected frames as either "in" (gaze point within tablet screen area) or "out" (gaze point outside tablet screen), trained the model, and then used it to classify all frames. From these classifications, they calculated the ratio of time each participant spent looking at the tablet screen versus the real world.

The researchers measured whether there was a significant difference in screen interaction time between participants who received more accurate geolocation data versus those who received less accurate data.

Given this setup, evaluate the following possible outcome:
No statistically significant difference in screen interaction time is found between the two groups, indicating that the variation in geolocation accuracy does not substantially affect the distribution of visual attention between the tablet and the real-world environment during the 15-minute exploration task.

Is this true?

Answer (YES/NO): YES